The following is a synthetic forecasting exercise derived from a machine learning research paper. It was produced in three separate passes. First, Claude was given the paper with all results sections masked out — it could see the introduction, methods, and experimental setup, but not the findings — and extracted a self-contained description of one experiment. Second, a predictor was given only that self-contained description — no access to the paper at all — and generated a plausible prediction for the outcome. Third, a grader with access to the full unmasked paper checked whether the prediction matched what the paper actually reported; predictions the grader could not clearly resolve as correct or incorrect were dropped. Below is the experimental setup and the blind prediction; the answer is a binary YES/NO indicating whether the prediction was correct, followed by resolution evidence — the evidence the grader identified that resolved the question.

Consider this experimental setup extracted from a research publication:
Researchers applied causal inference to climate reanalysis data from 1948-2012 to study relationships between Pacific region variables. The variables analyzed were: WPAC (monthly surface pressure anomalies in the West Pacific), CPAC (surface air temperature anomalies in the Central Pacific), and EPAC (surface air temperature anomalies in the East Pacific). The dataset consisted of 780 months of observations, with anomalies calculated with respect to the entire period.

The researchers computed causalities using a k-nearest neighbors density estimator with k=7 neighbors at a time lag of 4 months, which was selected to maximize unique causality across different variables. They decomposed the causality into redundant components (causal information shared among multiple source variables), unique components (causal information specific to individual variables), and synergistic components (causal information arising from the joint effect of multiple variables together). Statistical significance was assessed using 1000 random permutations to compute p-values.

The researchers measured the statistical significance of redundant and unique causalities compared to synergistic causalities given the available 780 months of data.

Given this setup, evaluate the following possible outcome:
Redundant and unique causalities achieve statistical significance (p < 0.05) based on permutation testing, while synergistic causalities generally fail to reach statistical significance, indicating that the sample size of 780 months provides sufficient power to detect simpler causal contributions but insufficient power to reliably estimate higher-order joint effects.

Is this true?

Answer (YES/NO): YES